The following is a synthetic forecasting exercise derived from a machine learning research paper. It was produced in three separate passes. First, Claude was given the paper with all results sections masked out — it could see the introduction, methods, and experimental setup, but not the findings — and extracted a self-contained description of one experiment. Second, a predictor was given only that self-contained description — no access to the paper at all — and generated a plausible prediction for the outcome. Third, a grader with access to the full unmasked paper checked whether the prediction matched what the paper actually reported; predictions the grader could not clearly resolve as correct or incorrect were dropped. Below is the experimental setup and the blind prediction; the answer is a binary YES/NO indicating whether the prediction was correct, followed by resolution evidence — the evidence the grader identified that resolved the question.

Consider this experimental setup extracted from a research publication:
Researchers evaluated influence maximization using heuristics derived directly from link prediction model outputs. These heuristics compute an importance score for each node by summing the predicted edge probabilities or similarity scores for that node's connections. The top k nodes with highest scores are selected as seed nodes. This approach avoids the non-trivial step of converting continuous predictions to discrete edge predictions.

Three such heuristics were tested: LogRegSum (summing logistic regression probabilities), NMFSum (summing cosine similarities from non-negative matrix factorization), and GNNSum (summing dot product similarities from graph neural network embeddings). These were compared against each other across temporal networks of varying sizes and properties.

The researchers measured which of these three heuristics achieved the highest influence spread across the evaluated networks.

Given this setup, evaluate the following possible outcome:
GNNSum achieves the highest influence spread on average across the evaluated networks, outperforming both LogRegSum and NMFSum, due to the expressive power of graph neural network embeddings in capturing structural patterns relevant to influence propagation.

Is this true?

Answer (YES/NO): NO